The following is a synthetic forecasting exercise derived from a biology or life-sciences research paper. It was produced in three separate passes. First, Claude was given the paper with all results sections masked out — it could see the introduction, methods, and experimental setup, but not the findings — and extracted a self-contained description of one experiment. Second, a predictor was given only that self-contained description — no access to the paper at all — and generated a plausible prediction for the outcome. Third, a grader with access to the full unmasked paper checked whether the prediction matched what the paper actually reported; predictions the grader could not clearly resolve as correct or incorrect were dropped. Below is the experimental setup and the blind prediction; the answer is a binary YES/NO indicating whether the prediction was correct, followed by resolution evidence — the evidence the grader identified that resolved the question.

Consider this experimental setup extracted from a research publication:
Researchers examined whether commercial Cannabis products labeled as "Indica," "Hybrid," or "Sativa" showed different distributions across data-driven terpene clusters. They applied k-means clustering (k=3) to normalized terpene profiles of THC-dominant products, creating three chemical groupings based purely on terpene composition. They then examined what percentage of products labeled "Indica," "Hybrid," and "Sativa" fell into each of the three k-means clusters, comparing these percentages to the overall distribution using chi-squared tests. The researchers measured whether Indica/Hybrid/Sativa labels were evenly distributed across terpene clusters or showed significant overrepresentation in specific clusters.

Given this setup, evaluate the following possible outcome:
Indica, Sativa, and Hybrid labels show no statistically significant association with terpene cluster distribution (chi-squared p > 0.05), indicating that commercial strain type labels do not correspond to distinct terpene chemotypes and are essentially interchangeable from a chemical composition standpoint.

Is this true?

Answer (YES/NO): NO